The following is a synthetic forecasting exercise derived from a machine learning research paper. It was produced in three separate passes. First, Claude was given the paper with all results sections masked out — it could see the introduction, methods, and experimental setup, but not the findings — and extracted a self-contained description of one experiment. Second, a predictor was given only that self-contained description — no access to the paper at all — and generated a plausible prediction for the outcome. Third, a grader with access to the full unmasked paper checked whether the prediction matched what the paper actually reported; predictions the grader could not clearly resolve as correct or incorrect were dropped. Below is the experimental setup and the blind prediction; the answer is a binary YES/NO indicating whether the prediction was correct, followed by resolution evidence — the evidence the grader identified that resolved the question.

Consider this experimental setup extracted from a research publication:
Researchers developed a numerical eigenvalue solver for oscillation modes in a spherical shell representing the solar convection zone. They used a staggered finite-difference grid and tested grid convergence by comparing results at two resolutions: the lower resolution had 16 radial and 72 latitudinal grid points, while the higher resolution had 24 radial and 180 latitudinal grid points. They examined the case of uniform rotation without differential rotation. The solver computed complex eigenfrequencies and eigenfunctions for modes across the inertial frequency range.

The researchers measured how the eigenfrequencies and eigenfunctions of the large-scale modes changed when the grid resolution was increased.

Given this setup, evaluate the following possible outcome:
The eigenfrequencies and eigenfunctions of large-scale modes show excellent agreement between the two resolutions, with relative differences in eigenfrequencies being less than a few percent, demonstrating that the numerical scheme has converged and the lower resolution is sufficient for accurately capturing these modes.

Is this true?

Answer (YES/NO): NO